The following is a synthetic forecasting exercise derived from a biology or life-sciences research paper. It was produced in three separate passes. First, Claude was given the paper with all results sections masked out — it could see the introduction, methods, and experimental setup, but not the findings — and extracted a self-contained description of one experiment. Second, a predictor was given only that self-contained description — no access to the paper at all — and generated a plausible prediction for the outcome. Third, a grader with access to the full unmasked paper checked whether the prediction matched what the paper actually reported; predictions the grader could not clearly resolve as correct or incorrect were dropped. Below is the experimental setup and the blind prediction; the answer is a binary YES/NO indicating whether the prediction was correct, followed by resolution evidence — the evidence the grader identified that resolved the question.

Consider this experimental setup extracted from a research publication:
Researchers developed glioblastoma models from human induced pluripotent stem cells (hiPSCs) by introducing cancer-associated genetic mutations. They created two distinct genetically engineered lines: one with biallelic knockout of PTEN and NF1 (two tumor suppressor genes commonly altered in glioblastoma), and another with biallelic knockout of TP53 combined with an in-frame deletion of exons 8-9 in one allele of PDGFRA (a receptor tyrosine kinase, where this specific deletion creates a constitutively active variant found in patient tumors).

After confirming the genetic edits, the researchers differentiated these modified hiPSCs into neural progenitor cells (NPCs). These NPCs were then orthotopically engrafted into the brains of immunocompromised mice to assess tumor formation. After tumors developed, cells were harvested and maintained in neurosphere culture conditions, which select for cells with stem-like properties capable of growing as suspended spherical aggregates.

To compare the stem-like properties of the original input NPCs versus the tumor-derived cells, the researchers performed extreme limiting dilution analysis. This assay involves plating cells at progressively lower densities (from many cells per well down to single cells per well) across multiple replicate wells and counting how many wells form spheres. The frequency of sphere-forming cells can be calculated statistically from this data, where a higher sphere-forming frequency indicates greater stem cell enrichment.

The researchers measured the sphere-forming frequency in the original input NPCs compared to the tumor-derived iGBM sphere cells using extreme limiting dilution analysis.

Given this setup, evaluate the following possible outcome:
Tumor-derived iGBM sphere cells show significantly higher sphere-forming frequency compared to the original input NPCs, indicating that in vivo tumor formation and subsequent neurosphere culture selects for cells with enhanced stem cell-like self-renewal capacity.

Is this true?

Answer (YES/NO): YES